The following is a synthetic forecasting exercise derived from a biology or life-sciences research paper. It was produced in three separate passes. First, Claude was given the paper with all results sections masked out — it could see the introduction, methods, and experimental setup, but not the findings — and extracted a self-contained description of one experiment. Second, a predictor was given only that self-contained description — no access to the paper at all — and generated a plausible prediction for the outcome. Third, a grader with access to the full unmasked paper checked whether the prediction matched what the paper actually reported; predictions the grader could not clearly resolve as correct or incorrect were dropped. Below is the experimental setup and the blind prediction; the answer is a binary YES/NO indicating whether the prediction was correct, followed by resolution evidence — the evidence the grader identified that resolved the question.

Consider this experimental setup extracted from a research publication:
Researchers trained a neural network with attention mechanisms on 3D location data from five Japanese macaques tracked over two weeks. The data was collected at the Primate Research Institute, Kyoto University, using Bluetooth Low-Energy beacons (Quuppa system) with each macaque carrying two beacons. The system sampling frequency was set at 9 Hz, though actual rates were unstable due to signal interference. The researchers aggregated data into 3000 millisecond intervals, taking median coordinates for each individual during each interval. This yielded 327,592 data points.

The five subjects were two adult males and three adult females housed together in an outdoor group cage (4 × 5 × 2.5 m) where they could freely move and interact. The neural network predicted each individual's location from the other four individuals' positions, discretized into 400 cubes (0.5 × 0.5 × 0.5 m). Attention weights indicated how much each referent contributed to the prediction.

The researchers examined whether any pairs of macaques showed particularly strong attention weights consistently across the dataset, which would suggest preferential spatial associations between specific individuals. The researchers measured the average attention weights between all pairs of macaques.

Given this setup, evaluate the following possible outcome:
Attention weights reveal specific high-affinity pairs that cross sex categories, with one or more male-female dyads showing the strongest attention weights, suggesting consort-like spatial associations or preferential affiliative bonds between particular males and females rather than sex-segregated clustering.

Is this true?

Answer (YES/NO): NO